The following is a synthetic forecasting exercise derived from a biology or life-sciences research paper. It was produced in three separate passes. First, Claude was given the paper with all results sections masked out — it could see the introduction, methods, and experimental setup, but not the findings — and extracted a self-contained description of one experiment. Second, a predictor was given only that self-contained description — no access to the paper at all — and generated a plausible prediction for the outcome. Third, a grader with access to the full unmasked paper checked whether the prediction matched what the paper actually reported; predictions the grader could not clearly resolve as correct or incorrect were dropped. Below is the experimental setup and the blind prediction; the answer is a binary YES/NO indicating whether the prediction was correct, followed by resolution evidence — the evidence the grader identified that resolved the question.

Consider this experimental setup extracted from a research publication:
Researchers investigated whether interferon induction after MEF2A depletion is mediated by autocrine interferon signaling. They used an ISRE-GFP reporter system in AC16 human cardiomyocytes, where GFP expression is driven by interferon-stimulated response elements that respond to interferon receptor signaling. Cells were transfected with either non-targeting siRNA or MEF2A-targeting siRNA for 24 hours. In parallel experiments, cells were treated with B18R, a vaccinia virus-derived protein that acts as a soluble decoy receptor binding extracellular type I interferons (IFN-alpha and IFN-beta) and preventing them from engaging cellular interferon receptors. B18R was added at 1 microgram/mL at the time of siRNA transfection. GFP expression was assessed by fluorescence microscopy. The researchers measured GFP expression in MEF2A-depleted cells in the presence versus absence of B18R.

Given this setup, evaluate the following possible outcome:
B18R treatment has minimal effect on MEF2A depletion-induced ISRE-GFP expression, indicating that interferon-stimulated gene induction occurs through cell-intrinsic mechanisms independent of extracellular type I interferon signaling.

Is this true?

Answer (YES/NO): NO